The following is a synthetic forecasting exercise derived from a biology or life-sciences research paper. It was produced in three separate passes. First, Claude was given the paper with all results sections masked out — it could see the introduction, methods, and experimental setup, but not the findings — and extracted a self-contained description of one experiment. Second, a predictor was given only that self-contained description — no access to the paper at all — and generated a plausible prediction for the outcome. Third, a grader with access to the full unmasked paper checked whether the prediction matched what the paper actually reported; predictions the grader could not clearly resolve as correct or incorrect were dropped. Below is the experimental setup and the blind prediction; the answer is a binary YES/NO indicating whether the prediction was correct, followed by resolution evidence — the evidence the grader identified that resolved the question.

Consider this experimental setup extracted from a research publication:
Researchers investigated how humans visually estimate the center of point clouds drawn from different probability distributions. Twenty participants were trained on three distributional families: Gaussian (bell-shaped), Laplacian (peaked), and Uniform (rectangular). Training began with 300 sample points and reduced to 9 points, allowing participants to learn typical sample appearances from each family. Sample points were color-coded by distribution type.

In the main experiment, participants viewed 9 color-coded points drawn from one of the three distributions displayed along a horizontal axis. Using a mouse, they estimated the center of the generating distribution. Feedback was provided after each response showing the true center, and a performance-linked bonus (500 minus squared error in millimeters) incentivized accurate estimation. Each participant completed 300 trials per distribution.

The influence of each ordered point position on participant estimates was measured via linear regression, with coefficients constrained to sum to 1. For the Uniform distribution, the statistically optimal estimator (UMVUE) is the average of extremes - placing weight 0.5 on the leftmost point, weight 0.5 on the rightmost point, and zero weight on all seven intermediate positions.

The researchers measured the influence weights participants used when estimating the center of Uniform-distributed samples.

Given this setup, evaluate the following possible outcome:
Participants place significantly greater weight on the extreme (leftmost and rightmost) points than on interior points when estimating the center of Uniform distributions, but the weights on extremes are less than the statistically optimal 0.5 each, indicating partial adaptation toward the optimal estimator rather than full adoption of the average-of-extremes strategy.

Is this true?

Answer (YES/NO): YES